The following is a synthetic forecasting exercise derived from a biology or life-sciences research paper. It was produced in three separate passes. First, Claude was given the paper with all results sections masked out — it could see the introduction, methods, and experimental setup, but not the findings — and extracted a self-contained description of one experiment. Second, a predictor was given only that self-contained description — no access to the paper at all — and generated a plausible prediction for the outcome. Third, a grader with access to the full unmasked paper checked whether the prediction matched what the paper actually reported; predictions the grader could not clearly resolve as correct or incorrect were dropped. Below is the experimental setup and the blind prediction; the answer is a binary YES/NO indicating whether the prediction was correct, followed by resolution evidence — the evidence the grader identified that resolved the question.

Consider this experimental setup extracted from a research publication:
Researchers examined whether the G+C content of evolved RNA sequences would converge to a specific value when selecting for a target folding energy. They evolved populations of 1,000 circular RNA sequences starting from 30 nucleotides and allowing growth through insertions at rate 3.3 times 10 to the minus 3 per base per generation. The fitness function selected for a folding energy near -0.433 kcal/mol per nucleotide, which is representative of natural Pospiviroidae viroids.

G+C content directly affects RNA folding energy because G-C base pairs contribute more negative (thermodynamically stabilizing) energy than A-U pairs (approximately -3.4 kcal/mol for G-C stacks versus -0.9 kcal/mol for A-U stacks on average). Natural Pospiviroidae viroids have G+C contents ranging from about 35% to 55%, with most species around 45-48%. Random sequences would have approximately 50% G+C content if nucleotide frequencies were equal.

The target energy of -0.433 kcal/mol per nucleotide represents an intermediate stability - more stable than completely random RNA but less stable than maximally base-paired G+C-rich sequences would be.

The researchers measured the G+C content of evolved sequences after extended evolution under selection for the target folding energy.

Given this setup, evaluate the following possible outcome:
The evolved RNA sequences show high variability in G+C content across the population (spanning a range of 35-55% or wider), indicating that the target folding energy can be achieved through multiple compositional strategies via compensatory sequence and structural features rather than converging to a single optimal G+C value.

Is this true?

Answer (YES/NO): NO